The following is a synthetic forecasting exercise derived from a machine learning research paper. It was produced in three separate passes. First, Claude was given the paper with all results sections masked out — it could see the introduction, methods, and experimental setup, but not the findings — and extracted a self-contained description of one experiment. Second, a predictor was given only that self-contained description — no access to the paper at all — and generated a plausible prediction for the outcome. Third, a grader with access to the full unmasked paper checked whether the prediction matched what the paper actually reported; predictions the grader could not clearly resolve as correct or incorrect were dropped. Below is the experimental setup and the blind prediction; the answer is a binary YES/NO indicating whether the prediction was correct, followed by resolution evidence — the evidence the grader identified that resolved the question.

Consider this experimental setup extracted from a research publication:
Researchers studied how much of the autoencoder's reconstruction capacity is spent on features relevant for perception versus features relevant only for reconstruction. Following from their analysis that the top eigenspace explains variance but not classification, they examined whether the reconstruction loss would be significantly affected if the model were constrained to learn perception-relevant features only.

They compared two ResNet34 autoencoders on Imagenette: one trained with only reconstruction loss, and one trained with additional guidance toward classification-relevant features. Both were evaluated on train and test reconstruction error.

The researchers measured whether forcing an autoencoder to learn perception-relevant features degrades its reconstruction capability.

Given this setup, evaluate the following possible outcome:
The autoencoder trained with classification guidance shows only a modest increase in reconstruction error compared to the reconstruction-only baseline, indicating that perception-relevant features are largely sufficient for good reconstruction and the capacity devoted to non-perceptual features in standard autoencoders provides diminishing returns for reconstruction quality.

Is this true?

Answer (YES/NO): NO